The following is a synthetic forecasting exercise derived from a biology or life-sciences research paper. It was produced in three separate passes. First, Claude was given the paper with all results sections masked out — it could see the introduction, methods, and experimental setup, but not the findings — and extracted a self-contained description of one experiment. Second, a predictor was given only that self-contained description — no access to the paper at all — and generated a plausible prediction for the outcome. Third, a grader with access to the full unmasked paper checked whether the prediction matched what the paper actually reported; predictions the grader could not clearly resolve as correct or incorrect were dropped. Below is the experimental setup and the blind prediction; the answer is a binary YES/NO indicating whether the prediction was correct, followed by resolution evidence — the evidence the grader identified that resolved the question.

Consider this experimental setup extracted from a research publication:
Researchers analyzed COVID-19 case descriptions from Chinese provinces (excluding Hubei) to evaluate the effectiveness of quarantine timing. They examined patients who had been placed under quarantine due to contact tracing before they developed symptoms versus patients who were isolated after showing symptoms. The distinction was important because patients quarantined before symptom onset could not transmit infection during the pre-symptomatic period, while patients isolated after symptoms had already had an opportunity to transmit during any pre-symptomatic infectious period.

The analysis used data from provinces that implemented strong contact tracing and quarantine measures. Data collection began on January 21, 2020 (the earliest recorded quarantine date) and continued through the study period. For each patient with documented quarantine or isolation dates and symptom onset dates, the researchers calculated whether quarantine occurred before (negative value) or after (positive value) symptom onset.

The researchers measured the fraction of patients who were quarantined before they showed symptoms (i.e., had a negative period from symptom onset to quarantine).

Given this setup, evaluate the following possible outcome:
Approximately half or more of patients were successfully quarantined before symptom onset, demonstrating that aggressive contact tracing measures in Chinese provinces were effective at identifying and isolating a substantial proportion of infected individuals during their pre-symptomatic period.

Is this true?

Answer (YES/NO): NO